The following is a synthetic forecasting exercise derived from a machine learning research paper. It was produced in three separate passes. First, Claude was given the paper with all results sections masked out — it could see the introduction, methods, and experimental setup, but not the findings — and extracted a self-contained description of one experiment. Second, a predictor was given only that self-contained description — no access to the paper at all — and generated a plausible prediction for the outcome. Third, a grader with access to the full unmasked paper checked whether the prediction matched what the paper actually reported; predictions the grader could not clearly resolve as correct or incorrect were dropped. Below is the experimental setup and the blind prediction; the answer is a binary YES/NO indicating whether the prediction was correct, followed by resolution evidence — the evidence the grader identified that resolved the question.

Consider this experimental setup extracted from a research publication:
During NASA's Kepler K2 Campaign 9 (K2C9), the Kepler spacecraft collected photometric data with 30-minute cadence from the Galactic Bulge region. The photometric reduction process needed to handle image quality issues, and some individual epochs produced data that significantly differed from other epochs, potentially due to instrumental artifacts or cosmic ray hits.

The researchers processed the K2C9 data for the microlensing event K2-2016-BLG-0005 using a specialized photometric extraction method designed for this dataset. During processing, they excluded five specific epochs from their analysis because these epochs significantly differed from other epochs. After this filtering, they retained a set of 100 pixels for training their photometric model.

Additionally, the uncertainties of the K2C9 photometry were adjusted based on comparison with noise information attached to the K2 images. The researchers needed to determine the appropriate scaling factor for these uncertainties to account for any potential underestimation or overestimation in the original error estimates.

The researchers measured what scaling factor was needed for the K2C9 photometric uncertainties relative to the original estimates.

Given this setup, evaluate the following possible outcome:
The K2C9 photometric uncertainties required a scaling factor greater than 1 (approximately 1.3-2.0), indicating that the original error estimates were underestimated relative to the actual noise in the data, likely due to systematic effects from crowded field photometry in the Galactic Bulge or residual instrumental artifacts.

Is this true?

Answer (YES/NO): NO